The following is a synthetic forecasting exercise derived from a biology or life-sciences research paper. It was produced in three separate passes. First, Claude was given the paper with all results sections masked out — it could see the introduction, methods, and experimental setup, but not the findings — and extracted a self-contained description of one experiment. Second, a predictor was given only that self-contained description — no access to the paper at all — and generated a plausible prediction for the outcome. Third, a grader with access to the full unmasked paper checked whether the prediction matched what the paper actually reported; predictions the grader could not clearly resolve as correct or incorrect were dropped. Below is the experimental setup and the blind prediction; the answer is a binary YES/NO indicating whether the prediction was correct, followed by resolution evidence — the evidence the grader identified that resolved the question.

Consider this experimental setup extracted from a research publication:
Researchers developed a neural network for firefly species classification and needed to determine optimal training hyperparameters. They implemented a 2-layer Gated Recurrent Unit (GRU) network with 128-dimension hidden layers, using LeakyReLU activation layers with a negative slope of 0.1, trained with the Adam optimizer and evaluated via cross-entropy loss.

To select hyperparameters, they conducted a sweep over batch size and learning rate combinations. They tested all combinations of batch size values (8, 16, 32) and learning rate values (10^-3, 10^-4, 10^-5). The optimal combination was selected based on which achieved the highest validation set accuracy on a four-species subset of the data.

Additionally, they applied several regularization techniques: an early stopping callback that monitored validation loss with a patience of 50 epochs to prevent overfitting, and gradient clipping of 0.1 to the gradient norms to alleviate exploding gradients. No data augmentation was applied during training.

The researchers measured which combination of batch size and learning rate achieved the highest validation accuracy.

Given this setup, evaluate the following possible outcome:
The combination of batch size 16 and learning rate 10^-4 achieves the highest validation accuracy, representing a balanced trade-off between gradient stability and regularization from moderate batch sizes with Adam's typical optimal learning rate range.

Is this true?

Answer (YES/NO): NO